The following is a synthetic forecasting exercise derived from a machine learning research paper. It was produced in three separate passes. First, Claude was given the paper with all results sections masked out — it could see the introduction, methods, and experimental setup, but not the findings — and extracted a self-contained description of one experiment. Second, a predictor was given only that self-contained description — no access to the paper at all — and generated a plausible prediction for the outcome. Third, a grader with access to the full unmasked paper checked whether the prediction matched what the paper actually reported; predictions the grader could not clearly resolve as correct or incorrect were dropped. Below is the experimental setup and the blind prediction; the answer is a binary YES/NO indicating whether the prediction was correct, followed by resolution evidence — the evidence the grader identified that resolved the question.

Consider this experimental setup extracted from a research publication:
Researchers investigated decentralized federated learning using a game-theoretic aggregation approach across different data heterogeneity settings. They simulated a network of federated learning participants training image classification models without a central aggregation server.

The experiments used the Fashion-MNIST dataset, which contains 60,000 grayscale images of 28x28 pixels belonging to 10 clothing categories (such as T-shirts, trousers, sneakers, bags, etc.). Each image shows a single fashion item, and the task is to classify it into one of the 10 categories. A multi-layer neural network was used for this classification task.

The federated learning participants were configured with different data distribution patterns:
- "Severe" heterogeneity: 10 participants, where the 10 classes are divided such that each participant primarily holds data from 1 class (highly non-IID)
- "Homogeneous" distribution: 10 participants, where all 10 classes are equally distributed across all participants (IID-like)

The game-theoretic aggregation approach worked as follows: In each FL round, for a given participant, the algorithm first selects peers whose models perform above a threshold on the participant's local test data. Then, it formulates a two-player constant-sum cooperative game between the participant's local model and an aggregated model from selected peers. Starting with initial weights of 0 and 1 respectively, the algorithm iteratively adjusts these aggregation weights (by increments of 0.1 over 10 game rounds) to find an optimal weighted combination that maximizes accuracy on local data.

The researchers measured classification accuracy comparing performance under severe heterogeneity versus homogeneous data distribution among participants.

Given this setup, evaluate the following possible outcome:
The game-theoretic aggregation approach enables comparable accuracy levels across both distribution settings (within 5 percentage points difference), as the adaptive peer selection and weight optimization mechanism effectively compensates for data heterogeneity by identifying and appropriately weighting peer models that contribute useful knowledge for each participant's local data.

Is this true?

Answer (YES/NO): NO